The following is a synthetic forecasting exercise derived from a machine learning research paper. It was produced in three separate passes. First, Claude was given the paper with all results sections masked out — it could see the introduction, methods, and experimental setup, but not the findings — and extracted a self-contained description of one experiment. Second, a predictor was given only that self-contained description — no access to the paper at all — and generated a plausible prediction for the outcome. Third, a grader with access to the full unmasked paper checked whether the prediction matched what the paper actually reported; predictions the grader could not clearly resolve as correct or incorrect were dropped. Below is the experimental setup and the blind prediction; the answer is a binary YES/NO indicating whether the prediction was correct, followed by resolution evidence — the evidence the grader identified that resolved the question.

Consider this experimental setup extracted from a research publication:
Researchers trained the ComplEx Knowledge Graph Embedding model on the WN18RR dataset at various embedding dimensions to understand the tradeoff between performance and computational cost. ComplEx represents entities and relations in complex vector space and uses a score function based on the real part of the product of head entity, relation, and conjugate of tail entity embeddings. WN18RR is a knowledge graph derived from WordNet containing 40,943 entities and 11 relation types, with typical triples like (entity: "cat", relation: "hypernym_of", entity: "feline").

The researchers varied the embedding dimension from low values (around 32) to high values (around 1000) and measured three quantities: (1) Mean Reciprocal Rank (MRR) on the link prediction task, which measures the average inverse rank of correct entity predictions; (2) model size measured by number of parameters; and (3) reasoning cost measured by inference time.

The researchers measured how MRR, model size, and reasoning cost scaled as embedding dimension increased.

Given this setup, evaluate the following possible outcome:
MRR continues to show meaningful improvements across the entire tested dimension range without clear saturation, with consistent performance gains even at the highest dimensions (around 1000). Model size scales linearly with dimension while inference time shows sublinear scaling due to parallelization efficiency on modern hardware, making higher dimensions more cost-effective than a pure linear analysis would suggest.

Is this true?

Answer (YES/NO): NO